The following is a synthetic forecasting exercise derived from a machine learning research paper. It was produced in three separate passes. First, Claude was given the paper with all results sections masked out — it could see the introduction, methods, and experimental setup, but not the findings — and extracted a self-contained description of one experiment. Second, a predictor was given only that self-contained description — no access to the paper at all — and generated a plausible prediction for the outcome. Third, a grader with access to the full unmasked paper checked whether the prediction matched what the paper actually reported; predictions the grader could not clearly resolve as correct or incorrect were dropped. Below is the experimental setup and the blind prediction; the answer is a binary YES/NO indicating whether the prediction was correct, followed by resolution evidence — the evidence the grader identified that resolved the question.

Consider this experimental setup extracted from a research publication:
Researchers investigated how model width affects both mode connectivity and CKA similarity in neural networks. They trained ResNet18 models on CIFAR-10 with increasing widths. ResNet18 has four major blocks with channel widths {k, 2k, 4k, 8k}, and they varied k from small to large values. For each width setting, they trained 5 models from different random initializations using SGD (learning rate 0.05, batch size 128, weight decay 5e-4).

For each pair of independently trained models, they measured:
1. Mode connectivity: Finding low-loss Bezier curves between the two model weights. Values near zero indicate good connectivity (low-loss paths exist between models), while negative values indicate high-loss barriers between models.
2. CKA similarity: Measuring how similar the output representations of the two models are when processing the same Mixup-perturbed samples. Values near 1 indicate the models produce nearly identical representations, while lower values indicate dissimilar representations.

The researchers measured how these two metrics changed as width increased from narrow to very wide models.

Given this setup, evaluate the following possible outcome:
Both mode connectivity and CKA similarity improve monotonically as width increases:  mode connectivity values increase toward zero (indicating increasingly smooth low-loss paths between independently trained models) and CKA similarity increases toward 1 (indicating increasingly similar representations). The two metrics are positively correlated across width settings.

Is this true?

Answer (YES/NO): YES